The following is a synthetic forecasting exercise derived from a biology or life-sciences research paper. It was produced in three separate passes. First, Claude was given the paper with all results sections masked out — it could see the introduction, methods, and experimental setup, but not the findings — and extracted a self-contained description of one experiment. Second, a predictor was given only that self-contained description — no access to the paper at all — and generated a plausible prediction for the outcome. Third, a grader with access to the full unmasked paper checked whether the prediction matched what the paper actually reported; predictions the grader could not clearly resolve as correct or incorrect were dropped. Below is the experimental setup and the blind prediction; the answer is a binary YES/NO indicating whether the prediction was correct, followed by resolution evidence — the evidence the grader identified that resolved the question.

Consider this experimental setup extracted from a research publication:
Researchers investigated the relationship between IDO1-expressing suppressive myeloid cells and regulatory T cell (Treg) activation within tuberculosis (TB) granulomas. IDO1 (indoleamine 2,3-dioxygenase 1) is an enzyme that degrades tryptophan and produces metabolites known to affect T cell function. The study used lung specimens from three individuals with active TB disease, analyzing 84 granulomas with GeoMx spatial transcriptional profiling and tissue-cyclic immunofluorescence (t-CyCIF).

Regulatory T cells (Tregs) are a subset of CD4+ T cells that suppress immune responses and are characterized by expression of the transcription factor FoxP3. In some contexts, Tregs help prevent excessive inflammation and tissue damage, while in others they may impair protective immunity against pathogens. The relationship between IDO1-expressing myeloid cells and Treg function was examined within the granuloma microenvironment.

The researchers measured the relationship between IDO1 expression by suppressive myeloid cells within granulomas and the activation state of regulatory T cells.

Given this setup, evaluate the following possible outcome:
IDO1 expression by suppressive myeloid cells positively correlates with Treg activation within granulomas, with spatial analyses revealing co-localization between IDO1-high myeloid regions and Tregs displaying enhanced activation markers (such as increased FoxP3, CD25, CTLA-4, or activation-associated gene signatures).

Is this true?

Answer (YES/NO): YES